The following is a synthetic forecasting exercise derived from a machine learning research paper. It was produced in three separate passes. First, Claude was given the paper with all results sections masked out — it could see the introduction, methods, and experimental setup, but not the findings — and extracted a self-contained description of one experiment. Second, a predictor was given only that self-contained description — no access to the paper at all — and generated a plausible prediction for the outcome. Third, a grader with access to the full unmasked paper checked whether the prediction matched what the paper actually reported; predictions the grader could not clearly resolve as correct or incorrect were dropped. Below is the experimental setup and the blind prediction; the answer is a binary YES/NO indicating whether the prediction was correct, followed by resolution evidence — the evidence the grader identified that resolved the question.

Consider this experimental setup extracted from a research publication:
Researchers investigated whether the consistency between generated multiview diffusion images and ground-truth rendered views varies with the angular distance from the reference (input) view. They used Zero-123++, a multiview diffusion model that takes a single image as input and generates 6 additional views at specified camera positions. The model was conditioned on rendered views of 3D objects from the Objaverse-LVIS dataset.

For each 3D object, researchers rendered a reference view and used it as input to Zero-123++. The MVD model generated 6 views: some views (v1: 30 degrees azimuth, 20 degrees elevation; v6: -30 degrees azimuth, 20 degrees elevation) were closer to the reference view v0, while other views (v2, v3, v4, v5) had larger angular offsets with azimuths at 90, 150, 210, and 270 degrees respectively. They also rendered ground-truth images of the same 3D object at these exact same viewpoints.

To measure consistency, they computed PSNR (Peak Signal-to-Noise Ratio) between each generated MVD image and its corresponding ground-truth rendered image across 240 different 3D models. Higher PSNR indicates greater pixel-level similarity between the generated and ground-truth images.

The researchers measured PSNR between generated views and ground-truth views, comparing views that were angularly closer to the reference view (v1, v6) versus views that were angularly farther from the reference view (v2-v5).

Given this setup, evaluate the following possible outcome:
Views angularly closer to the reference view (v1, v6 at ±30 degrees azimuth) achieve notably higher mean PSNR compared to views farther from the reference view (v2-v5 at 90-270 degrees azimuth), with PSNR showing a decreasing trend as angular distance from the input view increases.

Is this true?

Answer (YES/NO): YES